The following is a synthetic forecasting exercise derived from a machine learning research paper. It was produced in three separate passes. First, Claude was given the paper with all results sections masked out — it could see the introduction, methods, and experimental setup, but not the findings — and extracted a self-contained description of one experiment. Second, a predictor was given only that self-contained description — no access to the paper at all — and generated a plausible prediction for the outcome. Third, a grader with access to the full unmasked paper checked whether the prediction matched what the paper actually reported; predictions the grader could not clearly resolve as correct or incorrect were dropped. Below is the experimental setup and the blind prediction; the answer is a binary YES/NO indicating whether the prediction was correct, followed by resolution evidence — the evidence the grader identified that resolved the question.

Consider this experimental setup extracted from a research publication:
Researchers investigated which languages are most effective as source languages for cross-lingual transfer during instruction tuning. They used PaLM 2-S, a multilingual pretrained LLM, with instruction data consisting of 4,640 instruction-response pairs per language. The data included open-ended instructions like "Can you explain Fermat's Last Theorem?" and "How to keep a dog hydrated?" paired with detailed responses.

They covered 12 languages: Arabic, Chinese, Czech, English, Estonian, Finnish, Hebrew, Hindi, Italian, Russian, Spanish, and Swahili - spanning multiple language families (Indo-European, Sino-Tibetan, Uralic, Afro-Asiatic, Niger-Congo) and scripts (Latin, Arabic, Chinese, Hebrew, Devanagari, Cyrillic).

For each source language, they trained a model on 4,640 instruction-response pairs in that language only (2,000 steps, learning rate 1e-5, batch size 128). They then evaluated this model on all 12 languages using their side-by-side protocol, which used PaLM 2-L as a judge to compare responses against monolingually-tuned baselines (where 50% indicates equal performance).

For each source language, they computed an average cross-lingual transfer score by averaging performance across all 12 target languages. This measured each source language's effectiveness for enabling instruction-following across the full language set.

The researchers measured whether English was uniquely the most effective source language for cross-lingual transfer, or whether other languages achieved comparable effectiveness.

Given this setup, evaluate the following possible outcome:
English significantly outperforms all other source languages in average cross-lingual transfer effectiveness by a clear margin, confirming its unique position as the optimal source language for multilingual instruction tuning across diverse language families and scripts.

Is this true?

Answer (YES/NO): NO